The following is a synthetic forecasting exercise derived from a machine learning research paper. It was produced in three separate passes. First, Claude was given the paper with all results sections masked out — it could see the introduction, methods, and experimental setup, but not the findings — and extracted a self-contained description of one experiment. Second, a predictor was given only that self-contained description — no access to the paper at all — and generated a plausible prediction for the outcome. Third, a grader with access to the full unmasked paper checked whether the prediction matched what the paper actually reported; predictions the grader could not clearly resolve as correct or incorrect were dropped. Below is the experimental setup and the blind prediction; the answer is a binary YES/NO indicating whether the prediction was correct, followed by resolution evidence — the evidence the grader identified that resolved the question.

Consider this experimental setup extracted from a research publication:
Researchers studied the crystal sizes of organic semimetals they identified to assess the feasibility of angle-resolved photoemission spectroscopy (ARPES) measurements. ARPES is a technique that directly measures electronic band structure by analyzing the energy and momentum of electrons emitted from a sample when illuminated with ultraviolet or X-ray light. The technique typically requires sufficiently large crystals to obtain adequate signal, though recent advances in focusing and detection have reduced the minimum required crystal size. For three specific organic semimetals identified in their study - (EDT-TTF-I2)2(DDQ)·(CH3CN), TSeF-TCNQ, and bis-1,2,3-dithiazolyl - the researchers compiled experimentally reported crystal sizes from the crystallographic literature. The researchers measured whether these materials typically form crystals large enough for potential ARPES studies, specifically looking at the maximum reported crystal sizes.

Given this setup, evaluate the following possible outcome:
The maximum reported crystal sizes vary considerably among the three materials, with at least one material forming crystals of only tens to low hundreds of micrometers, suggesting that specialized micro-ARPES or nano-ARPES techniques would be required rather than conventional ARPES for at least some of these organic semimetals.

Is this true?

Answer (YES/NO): NO